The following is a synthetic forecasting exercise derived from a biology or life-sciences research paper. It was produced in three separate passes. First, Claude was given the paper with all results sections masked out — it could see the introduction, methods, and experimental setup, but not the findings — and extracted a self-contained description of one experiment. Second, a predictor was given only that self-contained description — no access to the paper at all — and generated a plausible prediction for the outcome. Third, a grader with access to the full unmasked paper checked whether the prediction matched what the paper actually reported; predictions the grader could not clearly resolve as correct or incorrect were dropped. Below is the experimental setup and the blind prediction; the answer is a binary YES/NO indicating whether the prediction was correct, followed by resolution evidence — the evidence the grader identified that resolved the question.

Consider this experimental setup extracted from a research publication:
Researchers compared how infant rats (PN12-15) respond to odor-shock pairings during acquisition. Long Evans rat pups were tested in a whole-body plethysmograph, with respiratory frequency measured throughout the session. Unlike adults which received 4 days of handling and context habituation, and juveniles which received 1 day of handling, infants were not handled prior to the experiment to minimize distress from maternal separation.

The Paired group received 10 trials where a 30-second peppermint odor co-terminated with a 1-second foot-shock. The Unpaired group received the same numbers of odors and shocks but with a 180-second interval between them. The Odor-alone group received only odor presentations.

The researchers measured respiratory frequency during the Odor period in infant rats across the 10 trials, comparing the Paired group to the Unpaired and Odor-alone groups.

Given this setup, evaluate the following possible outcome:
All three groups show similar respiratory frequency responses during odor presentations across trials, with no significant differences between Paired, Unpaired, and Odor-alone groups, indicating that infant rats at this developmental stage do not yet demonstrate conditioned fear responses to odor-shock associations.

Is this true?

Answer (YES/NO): NO